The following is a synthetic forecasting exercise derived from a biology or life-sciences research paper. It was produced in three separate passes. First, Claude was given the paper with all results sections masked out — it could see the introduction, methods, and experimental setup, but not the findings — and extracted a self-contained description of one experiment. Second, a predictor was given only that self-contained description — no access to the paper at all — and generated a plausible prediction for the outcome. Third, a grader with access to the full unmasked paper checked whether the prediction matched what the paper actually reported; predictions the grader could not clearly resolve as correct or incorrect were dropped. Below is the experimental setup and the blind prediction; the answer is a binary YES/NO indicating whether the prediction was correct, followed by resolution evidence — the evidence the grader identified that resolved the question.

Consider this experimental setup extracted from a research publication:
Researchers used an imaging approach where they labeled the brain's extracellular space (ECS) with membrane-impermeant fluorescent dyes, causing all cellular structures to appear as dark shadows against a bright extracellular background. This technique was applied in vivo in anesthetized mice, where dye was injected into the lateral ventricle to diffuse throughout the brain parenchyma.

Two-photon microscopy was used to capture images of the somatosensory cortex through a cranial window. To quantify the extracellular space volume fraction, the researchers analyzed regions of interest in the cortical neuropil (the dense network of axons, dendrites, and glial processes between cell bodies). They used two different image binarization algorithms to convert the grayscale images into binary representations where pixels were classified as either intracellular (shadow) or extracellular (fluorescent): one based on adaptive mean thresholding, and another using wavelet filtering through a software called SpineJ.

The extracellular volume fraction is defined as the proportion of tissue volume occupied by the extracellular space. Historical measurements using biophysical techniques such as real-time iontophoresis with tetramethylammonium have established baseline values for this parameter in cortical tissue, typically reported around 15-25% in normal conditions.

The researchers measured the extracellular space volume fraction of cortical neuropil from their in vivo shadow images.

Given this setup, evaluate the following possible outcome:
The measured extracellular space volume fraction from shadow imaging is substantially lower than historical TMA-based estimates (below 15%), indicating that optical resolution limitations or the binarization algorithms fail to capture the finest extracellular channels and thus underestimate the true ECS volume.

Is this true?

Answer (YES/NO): NO